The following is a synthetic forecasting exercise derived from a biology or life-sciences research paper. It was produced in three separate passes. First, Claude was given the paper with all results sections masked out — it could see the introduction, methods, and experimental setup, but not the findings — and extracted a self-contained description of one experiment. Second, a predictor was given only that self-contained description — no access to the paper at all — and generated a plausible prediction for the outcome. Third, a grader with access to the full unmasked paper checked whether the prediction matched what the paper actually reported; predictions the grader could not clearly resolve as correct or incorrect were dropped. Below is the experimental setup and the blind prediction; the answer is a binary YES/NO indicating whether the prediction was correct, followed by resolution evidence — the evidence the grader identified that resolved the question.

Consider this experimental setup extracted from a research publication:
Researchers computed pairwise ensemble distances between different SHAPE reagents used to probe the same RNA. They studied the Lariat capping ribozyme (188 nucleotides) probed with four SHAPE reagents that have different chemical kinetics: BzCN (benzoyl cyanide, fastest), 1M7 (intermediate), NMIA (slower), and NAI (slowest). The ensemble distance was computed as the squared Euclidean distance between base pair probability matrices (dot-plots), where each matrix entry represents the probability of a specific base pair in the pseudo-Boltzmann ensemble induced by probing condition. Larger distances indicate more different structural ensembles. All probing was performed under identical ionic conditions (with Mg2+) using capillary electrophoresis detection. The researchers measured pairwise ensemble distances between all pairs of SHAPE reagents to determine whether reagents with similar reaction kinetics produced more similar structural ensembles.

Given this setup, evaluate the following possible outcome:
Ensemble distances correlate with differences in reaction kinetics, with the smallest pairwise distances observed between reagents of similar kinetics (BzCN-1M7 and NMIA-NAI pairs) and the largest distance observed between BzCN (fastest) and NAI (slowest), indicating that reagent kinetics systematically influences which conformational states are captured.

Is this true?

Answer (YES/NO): NO